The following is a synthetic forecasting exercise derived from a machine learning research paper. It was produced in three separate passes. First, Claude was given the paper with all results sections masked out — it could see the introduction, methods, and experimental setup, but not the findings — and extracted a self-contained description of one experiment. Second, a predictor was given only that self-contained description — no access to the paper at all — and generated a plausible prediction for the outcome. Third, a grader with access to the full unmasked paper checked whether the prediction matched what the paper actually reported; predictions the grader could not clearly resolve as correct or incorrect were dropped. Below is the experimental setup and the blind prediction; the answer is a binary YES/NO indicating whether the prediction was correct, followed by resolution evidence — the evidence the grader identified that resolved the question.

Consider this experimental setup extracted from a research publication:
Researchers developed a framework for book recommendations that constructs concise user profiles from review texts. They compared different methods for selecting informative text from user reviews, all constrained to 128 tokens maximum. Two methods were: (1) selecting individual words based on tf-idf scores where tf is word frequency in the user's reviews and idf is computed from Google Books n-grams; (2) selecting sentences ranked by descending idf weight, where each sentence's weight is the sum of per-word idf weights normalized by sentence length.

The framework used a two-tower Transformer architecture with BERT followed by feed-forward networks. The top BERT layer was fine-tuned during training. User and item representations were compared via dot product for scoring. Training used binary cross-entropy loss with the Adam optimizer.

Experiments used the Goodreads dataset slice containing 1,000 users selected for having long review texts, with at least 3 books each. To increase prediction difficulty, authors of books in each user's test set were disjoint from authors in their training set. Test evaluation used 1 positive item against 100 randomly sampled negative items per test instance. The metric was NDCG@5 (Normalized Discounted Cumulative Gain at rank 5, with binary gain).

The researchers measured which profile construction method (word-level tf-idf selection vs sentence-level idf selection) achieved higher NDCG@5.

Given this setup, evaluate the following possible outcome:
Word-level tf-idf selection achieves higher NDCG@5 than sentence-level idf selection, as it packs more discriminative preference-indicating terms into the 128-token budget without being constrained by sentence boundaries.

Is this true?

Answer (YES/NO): NO